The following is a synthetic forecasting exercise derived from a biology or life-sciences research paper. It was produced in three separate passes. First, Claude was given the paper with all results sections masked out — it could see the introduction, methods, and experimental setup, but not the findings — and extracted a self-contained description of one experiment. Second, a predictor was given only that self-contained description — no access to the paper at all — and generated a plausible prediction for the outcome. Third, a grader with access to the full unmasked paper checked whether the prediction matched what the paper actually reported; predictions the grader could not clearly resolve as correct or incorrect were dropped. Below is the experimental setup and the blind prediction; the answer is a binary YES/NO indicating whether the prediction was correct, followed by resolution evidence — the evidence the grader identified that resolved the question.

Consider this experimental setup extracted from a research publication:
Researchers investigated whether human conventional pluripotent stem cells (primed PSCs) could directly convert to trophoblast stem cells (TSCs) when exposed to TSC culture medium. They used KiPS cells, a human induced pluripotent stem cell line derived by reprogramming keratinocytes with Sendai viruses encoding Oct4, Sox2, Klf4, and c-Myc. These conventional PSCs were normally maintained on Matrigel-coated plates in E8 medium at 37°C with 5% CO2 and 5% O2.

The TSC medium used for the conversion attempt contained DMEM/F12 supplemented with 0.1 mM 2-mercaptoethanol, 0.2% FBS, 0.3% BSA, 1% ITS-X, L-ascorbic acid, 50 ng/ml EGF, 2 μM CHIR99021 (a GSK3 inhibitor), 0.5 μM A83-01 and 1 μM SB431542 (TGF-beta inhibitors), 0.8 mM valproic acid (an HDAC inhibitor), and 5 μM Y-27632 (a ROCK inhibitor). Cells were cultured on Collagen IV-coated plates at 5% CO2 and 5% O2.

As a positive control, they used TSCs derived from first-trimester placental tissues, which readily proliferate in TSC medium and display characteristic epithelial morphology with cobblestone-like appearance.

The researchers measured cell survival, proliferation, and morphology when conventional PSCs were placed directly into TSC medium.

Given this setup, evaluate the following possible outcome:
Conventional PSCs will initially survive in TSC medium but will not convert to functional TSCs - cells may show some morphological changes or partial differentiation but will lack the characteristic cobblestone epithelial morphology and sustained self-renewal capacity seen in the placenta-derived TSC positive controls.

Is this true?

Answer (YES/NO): NO